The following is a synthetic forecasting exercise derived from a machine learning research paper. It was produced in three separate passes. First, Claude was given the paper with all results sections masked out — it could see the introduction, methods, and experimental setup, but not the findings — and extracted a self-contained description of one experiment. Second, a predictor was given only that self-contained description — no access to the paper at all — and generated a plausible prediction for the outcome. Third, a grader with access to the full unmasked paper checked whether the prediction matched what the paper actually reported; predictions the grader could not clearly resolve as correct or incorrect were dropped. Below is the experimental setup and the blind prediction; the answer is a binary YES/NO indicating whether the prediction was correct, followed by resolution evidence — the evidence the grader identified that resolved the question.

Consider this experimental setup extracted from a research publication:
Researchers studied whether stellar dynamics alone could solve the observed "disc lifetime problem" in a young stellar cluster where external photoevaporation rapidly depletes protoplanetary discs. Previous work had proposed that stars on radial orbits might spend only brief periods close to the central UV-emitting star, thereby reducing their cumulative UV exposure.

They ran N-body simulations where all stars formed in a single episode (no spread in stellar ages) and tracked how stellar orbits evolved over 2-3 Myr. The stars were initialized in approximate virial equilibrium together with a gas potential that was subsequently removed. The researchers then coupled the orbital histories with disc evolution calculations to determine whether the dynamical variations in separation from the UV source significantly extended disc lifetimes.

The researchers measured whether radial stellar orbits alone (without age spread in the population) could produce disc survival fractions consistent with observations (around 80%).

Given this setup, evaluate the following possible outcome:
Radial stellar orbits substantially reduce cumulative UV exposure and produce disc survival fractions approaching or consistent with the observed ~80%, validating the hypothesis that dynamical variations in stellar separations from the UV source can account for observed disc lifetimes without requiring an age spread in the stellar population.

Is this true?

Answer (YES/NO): NO